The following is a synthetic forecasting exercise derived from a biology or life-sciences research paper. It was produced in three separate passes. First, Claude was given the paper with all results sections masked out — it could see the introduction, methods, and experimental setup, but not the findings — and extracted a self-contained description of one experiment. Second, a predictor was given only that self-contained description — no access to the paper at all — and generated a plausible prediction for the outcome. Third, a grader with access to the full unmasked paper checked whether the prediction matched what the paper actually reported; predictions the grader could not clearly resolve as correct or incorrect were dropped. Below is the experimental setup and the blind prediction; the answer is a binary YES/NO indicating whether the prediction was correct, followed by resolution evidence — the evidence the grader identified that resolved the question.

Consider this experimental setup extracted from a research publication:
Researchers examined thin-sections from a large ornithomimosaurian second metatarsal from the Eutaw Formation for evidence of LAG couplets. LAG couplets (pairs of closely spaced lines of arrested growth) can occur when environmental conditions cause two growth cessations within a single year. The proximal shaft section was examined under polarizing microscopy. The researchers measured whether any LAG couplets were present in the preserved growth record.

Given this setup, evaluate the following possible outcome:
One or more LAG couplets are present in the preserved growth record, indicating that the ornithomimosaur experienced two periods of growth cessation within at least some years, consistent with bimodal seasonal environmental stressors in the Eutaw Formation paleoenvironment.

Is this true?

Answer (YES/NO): NO